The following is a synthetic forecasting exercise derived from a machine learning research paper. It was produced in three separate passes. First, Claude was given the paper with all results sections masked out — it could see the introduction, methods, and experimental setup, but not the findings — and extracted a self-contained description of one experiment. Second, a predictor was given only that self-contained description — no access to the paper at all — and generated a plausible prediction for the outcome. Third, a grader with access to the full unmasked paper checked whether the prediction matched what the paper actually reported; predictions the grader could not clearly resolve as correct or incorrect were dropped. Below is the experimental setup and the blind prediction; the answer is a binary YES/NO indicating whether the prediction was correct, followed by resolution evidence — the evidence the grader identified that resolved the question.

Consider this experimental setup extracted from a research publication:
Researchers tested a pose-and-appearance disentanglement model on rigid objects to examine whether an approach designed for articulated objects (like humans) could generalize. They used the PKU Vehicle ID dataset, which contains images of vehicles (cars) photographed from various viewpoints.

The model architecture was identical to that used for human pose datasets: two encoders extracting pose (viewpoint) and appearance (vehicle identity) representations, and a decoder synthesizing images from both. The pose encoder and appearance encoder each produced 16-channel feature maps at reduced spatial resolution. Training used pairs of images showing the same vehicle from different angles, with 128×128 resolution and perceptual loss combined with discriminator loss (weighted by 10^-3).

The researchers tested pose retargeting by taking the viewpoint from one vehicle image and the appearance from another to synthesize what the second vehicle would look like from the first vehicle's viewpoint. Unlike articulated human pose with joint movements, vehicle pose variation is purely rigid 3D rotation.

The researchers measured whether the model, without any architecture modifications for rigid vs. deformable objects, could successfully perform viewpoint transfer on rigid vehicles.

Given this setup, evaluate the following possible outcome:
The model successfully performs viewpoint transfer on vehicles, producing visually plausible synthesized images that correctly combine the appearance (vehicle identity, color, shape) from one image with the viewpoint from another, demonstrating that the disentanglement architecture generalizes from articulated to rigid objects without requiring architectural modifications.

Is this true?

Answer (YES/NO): YES